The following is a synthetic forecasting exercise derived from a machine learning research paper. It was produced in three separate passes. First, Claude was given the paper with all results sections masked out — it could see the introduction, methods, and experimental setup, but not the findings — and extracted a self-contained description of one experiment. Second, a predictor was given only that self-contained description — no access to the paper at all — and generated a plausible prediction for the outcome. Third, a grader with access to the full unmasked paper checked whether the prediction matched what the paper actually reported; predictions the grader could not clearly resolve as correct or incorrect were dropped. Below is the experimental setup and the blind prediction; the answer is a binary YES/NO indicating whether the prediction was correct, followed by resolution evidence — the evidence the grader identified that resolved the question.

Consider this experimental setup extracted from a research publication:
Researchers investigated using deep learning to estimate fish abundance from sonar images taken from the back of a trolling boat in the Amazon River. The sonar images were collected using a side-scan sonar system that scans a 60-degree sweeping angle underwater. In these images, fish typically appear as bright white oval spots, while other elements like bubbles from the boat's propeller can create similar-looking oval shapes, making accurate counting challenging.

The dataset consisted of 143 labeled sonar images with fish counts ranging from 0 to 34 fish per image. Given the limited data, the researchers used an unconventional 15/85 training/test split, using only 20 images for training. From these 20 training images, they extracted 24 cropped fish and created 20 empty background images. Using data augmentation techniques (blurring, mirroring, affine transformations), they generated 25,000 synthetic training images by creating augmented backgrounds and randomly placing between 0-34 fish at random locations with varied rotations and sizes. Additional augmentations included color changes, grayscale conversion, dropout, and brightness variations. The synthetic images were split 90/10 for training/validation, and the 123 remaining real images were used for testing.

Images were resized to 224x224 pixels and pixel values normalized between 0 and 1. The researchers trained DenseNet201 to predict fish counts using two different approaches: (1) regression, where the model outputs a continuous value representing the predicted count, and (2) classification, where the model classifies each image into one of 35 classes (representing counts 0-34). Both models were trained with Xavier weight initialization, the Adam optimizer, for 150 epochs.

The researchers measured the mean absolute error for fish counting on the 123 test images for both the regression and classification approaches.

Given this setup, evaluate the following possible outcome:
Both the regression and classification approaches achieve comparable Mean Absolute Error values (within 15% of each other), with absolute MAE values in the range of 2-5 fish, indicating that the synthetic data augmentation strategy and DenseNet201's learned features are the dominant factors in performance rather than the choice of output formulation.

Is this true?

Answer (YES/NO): NO